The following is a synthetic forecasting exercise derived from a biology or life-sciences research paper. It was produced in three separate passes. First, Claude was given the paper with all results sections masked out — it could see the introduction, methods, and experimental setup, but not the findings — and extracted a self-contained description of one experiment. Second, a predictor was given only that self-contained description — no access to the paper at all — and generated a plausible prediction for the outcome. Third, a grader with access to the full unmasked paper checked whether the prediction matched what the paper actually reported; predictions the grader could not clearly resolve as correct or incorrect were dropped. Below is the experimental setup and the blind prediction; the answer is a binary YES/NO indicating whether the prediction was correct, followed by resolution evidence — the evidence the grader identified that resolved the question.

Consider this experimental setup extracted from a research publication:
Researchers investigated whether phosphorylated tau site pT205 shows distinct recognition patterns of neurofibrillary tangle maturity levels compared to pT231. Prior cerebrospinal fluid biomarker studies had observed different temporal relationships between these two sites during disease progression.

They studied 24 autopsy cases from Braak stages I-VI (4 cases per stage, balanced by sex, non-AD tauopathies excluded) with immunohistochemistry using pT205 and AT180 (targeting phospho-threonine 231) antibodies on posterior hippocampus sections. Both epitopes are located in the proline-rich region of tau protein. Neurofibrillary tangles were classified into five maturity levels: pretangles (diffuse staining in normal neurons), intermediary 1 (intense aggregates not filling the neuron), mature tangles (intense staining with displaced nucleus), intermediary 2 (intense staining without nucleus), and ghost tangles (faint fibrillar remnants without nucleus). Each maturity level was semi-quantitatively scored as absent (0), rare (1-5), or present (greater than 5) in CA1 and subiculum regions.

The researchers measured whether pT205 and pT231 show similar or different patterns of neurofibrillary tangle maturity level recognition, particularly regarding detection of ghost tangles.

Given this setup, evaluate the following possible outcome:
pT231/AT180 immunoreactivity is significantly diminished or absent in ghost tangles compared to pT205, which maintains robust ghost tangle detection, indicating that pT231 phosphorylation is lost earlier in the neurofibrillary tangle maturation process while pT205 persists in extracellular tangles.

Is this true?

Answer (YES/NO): NO